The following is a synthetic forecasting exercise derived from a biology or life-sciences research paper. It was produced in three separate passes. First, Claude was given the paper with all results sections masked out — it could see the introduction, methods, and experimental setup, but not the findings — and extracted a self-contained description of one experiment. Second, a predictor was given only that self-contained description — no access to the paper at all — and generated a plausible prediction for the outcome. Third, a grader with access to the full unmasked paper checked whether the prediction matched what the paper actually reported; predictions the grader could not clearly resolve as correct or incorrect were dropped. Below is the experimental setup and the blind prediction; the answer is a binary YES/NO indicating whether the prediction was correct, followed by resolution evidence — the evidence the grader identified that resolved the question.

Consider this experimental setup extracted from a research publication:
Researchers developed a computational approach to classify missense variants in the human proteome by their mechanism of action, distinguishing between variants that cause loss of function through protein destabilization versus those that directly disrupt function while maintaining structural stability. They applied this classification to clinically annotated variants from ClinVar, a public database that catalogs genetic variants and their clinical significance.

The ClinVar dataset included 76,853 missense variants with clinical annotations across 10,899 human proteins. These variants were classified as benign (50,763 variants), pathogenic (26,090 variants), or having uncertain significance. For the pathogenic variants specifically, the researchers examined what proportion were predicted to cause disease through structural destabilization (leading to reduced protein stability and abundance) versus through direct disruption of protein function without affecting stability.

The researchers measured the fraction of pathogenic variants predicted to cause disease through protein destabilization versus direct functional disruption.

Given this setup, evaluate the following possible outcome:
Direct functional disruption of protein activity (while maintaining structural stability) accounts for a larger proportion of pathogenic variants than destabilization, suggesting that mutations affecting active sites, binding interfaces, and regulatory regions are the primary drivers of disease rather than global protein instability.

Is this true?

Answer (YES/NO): NO